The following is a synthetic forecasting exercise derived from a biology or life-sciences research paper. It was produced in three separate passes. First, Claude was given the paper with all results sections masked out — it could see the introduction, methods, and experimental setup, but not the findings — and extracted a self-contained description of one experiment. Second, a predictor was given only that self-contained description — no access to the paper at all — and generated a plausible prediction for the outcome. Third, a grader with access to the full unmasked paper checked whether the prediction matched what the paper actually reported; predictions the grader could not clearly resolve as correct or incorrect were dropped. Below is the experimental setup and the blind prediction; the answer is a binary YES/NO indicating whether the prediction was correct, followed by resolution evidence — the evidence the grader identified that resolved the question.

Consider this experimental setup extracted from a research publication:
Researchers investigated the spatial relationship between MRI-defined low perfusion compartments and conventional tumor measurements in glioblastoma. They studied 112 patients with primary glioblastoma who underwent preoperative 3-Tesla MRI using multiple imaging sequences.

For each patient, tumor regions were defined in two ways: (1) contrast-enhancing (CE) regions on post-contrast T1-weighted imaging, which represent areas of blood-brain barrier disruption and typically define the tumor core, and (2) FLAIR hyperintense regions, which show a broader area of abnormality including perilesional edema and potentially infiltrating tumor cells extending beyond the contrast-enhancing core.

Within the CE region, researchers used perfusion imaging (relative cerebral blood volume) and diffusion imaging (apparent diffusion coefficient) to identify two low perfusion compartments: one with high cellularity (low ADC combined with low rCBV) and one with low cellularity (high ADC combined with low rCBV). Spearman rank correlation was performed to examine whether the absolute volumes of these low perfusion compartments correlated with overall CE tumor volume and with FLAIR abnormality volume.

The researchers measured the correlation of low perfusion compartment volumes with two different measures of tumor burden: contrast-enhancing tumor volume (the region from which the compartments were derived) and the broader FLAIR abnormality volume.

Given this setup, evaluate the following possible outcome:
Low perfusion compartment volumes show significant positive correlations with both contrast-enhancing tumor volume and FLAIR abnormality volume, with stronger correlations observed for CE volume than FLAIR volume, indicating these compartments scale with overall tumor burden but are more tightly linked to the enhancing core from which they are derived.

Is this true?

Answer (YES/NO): NO